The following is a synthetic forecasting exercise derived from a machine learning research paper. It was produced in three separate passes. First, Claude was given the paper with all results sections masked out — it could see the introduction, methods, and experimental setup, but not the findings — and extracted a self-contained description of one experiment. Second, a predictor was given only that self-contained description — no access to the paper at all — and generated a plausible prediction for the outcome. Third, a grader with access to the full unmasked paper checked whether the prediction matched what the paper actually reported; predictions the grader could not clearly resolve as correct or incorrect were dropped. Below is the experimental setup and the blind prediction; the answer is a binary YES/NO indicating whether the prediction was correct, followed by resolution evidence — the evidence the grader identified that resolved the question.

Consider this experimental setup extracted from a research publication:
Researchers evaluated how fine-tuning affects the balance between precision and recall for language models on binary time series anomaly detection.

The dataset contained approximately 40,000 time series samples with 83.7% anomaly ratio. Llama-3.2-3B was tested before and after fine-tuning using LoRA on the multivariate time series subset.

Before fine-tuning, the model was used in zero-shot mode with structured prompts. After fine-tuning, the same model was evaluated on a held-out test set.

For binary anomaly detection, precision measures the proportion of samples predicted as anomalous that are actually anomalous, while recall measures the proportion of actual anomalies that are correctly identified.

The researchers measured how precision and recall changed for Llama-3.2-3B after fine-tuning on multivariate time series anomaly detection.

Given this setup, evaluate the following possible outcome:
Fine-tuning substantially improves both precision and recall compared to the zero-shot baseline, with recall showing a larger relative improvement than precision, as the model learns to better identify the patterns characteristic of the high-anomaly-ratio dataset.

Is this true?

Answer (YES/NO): NO